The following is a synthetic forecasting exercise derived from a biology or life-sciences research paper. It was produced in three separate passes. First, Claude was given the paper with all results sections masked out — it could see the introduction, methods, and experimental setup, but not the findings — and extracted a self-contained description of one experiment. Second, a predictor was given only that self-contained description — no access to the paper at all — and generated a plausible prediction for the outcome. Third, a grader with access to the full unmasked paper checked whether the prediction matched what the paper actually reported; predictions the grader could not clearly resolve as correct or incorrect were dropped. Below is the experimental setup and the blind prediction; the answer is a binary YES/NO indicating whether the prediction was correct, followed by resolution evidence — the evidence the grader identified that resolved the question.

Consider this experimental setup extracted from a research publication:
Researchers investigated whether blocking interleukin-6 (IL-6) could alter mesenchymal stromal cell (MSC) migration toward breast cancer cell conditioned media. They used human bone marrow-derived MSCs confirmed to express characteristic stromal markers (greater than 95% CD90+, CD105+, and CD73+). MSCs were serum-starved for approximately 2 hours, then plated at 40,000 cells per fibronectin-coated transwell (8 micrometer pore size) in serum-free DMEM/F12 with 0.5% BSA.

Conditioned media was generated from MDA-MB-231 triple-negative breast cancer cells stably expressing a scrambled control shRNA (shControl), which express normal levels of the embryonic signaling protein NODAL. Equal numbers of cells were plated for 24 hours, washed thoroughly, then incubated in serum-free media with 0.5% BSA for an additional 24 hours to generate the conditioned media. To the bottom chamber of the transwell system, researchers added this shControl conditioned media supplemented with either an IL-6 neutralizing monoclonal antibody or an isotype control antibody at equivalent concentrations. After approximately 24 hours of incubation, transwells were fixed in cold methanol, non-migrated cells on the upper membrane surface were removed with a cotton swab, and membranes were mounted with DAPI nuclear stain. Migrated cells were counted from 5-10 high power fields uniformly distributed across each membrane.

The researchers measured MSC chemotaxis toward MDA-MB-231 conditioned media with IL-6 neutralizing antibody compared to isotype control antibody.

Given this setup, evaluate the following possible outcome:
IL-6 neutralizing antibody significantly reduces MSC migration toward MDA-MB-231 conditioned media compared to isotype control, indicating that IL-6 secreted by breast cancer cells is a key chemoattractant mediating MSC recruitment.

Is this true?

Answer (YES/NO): NO